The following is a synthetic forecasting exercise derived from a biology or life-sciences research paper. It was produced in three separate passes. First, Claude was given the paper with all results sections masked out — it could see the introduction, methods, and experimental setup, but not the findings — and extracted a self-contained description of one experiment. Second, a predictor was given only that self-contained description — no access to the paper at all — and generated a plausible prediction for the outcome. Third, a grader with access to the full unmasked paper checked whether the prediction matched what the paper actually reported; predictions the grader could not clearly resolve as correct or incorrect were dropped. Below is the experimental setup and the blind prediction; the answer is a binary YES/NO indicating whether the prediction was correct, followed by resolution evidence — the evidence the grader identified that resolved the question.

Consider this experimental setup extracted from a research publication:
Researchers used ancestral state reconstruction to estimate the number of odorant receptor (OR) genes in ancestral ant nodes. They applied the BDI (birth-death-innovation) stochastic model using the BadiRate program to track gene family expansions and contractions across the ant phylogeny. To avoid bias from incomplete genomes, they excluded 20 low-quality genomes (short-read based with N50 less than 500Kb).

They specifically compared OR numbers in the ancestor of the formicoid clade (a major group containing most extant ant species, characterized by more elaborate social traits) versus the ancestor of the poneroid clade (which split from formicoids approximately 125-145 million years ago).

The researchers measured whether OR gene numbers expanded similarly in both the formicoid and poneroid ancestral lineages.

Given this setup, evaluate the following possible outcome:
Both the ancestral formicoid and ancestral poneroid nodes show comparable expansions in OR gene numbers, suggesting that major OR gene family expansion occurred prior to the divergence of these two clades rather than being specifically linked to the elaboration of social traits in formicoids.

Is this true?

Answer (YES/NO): NO